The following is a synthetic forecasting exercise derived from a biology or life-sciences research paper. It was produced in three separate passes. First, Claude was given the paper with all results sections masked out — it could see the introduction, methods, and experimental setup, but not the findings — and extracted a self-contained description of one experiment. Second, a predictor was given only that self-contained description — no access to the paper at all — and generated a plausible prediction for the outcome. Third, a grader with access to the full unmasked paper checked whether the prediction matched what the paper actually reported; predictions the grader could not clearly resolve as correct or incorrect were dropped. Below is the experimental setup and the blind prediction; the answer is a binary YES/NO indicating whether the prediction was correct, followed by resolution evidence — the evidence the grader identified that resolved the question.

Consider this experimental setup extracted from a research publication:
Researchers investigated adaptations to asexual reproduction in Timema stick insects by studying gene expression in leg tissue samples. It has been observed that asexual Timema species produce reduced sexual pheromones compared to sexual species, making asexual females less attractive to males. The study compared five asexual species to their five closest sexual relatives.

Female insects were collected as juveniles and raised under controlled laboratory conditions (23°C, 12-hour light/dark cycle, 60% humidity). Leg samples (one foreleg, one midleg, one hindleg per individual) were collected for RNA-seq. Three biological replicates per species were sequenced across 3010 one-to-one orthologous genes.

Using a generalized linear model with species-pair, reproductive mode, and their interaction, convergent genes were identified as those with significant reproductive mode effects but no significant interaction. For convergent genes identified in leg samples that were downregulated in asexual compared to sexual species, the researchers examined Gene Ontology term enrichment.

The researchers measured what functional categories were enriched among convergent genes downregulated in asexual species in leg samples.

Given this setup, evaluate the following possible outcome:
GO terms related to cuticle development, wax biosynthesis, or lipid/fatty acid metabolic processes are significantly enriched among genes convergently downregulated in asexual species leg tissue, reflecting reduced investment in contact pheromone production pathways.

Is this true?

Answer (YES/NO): NO